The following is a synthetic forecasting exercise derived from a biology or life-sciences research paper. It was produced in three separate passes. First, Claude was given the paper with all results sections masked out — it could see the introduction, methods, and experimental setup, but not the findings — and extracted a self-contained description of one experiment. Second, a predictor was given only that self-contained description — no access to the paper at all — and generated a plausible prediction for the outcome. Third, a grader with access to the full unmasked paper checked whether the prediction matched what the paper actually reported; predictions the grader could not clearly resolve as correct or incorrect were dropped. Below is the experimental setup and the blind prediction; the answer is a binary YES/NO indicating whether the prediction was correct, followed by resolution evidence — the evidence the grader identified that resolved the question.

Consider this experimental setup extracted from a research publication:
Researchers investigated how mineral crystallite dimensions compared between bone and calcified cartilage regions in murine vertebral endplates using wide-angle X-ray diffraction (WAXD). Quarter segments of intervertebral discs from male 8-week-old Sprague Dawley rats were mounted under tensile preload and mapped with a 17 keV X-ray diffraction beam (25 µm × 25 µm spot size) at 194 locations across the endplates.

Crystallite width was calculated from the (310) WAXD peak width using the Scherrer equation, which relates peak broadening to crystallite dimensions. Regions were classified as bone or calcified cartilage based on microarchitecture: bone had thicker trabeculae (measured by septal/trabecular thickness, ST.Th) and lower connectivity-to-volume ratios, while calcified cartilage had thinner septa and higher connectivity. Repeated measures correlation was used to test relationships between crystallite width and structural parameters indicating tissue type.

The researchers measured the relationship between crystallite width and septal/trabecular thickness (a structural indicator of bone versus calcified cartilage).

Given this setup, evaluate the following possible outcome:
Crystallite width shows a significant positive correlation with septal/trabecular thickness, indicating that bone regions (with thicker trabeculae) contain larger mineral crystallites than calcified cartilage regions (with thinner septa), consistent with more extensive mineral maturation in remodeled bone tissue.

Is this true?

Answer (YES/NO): NO